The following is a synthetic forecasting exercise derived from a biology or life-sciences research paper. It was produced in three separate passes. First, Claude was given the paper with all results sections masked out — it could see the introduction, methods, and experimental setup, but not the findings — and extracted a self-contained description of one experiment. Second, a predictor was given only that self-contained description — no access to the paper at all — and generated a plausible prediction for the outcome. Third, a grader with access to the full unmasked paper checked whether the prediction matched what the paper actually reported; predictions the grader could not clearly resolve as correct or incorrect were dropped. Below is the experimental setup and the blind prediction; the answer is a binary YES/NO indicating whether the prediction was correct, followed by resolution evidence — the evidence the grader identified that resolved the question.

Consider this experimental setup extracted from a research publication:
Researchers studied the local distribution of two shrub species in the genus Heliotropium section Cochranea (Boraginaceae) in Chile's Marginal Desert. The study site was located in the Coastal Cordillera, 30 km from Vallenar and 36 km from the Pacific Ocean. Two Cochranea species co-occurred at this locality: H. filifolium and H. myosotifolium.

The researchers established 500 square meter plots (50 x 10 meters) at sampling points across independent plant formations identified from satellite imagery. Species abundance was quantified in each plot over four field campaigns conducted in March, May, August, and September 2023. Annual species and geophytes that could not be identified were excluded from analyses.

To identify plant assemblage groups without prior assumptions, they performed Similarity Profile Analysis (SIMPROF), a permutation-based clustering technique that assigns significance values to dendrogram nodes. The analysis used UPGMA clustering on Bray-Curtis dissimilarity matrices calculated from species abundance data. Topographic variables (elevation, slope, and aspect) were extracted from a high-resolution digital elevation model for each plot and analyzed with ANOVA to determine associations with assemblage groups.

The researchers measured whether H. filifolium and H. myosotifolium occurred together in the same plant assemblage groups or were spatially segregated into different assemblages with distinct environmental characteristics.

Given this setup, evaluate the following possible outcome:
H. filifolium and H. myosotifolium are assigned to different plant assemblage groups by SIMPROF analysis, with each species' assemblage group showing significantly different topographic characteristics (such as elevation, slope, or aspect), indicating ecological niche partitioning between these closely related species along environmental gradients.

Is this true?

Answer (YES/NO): YES